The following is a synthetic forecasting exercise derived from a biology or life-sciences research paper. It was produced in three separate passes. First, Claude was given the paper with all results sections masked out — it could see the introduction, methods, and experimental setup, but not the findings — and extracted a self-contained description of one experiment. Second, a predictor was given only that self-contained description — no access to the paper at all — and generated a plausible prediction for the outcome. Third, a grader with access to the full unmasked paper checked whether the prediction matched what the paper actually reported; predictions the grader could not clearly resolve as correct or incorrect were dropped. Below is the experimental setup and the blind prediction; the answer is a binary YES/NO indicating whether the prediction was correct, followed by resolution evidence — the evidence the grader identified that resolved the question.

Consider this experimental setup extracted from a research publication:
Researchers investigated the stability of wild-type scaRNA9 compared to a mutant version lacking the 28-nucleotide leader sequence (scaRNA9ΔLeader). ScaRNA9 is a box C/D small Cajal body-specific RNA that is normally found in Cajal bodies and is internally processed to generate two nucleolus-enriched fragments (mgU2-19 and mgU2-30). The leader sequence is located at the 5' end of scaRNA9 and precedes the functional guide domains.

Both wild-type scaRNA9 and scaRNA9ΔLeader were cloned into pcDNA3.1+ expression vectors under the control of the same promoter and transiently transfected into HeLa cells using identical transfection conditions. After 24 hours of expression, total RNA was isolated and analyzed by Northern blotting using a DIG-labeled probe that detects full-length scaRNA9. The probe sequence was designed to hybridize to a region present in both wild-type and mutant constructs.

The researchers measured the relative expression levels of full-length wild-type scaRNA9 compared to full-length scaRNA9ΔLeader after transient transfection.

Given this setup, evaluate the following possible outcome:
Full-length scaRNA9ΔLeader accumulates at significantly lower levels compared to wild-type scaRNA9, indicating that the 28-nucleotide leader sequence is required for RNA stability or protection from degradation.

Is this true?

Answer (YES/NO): YES